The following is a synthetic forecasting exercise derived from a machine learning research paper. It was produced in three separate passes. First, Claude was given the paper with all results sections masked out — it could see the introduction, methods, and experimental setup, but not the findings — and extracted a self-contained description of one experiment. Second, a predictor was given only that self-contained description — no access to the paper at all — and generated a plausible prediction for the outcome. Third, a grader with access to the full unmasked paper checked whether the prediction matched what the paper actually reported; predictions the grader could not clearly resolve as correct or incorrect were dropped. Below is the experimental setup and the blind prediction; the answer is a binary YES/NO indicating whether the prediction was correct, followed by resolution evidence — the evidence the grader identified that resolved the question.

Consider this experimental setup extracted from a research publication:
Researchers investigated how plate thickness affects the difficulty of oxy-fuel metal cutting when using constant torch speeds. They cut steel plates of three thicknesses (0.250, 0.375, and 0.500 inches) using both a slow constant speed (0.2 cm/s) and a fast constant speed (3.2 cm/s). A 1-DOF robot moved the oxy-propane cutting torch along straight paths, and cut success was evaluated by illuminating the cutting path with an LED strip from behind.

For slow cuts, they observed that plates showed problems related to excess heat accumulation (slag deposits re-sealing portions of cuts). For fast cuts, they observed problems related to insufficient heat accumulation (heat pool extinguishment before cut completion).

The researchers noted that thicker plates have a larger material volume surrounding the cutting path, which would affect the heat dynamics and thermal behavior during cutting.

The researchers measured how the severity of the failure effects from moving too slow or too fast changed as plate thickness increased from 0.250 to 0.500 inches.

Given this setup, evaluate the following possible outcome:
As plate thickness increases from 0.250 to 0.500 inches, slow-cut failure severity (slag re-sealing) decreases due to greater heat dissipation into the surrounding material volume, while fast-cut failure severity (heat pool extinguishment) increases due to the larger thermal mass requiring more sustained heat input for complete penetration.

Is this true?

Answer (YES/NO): NO